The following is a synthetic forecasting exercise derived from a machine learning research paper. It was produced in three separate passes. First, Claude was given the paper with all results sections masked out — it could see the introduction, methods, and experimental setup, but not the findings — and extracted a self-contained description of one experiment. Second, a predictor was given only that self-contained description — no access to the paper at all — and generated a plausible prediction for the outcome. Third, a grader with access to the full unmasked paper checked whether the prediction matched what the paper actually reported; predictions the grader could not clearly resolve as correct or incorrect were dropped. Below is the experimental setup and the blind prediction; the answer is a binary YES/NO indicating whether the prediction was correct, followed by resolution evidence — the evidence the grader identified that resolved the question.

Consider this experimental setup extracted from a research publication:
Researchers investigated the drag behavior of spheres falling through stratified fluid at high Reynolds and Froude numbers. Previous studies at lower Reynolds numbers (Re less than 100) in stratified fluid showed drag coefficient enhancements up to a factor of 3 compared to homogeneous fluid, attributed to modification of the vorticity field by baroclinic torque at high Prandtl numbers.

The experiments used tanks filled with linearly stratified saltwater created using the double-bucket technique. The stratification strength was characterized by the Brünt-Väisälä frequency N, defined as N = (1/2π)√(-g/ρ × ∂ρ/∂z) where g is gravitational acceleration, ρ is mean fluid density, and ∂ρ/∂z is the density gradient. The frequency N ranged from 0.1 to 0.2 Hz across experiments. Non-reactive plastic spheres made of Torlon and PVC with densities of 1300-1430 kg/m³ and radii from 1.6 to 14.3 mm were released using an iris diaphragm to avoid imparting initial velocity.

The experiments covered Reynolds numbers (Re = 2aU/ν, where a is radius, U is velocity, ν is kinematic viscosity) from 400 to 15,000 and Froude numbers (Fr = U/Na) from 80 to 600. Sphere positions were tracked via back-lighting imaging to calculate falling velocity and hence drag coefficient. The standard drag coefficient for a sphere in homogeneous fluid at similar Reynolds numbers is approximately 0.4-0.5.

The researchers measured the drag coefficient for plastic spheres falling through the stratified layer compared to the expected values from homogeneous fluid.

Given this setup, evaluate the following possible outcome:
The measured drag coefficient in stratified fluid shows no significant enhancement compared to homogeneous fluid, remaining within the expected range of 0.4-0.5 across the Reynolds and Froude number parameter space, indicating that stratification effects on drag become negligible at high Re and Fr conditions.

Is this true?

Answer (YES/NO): NO